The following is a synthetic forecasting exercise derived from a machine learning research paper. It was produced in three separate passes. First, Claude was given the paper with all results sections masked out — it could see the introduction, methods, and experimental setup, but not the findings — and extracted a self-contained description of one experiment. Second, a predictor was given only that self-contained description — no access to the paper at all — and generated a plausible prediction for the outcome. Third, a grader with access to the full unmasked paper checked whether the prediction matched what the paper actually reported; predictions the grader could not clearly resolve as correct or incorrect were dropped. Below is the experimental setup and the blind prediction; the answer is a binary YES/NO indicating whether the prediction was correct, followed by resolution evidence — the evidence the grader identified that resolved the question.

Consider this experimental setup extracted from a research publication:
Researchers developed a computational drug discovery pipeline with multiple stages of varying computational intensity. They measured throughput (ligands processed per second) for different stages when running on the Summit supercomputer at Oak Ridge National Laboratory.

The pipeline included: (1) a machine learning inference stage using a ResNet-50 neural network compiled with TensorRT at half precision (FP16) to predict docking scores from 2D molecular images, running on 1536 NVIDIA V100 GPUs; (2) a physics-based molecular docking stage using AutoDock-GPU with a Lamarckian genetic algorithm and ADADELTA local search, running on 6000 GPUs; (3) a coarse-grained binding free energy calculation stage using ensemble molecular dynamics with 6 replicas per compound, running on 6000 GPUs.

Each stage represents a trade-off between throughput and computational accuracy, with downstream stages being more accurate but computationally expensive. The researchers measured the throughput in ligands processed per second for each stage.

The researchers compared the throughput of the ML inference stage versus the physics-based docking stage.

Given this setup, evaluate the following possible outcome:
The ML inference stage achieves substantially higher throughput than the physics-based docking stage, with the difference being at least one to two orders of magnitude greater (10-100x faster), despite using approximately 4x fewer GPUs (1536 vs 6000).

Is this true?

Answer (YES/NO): YES